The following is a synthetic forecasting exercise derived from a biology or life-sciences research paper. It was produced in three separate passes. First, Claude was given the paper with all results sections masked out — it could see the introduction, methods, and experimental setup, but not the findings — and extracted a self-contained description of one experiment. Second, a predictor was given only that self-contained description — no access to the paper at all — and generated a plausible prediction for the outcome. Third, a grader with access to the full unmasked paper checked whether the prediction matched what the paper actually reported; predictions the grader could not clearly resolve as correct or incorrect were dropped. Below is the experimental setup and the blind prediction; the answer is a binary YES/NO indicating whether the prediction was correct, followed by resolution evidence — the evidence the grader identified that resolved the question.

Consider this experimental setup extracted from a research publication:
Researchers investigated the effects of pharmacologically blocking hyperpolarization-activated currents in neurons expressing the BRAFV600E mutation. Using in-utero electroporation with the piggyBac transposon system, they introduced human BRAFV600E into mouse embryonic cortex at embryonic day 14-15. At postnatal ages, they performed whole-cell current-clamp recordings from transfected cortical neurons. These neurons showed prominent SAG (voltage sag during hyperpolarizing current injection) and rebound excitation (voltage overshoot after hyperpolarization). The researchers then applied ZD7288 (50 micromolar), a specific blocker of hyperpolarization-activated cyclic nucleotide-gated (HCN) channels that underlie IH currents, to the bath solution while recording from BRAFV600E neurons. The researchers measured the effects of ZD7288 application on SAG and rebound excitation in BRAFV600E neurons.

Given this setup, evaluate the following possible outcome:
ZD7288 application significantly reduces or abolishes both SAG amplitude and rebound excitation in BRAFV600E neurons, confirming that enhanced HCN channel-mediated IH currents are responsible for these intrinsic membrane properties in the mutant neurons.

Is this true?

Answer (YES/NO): YES